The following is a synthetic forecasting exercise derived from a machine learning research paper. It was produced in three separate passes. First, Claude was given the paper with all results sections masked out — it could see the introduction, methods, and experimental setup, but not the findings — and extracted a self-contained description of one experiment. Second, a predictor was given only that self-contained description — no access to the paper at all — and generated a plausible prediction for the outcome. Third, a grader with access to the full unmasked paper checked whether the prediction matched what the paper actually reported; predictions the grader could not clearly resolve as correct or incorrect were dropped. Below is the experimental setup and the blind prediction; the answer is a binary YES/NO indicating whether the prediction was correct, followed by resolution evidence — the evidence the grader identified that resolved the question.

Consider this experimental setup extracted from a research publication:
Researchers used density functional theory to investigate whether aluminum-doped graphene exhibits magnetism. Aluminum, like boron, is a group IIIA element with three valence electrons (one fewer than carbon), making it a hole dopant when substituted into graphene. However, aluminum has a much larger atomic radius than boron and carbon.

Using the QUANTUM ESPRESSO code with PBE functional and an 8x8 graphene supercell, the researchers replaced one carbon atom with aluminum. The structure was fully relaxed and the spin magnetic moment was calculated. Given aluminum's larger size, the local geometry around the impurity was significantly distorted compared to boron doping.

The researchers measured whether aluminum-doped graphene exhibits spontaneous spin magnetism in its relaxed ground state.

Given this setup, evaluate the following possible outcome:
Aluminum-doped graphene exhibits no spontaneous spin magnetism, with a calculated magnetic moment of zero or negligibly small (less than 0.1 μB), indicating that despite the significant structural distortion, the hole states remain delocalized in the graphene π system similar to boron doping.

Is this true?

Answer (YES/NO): YES